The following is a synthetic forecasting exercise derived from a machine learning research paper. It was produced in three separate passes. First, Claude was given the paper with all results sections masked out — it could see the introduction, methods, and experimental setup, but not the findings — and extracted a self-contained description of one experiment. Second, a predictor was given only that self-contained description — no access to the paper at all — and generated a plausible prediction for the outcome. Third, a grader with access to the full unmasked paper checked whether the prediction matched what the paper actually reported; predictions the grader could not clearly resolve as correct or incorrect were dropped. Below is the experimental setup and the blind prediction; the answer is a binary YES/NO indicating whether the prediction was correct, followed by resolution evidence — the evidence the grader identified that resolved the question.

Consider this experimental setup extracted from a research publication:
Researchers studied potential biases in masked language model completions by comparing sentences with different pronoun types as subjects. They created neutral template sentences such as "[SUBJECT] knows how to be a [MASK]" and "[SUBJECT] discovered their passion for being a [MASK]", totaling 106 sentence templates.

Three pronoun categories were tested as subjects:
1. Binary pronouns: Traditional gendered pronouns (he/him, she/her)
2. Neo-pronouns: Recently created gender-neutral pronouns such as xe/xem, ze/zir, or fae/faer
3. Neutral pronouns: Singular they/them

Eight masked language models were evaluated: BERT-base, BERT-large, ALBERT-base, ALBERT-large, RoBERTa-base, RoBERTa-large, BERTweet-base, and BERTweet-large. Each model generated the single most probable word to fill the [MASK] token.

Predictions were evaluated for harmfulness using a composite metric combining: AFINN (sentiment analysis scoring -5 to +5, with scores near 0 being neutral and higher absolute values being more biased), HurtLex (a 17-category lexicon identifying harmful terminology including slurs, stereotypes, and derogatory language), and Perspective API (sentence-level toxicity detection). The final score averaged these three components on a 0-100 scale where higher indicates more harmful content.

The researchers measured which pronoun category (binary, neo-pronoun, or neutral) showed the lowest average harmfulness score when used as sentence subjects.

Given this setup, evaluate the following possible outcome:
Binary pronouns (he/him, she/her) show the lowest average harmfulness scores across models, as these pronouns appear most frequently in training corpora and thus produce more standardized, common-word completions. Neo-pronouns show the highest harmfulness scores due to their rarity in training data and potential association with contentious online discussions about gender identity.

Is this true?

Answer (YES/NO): NO